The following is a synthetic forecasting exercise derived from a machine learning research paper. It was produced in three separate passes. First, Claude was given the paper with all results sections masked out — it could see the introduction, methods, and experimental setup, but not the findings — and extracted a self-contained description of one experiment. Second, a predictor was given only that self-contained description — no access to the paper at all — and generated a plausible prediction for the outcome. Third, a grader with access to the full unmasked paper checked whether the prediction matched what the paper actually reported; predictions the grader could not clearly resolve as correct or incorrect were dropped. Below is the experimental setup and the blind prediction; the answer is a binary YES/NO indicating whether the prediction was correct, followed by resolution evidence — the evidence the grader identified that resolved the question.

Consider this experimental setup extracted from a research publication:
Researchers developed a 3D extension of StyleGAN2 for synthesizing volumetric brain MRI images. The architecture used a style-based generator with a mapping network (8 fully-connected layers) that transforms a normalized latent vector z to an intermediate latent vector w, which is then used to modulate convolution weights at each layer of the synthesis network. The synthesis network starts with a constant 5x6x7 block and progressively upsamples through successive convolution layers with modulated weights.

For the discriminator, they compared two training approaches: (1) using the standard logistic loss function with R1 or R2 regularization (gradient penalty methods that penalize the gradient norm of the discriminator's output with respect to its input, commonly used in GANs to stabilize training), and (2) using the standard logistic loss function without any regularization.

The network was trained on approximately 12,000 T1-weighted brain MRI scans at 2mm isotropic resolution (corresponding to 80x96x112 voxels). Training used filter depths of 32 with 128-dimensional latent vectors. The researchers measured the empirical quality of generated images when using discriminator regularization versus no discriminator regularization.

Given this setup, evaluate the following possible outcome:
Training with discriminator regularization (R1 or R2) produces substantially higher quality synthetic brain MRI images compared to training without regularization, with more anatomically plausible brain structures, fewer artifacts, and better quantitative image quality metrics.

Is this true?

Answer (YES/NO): NO